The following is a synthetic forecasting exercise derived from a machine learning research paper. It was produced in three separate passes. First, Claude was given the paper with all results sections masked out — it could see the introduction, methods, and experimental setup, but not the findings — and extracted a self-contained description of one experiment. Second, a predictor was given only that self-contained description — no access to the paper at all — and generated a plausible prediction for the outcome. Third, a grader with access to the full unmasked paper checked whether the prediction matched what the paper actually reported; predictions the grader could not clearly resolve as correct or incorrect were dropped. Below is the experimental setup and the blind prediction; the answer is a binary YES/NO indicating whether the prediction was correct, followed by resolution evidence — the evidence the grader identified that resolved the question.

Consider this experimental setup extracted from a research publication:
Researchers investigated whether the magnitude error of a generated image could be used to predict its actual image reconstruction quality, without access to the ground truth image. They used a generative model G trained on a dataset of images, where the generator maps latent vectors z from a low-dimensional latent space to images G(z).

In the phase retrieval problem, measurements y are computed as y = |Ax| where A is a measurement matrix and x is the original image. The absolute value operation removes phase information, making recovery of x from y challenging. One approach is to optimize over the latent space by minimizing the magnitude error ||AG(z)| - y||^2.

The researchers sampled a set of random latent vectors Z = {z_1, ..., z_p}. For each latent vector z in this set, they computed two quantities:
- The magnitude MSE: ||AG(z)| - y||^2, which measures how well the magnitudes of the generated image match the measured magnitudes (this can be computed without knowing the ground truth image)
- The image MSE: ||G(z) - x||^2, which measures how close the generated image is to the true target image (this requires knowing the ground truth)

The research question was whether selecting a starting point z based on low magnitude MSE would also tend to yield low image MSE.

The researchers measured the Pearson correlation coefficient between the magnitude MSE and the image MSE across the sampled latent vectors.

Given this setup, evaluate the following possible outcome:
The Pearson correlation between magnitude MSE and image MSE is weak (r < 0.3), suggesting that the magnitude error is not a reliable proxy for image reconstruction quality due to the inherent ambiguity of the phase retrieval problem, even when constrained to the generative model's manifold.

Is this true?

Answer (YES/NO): NO